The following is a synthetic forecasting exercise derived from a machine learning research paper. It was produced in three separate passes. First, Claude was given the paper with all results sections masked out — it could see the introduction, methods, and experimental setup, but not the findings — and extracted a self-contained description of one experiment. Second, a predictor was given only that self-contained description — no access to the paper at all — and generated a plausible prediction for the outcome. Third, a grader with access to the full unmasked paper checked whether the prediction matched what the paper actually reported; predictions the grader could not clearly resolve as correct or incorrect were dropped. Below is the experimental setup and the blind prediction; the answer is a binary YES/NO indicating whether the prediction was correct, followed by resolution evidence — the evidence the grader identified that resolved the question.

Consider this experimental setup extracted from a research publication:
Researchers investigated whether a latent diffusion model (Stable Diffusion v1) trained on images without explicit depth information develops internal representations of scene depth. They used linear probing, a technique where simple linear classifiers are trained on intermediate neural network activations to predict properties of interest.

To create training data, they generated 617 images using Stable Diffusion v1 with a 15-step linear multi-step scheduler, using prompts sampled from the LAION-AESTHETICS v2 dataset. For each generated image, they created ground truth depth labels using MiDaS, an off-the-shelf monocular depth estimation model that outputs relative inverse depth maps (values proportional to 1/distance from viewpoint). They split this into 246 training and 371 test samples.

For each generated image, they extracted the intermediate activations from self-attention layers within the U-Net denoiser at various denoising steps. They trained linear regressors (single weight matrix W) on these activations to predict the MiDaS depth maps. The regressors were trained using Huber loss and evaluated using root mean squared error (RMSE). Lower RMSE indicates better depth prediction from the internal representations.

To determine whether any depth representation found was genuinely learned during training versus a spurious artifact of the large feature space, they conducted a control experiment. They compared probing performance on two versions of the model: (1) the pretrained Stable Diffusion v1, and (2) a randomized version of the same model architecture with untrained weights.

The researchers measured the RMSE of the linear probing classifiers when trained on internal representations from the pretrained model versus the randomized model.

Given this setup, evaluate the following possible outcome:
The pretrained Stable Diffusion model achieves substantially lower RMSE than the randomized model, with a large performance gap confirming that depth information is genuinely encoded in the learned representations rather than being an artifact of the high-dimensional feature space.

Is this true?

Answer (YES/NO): YES